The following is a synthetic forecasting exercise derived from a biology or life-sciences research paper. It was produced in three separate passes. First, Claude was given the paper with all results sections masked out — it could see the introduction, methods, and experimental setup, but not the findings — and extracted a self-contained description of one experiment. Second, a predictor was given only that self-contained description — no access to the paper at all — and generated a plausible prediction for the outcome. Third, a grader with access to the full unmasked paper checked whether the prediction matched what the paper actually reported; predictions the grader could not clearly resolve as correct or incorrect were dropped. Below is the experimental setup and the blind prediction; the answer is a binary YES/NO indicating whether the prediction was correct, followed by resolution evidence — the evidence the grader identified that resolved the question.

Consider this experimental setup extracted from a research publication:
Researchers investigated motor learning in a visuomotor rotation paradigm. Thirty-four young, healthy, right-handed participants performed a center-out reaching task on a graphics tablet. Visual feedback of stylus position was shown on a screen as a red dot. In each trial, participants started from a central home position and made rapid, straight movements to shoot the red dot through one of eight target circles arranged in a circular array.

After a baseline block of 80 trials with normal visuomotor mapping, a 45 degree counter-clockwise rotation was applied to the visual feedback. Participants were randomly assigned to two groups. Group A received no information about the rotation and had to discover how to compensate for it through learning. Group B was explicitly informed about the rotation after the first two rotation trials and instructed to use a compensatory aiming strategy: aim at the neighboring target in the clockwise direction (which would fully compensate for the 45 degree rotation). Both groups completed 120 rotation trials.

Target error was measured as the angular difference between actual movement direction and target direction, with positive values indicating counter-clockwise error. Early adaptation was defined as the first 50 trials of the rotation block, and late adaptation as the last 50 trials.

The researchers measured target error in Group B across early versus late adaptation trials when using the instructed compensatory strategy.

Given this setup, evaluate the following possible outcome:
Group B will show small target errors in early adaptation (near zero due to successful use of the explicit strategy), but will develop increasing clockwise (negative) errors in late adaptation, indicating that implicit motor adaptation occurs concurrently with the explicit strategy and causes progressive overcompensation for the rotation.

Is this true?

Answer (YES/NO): NO